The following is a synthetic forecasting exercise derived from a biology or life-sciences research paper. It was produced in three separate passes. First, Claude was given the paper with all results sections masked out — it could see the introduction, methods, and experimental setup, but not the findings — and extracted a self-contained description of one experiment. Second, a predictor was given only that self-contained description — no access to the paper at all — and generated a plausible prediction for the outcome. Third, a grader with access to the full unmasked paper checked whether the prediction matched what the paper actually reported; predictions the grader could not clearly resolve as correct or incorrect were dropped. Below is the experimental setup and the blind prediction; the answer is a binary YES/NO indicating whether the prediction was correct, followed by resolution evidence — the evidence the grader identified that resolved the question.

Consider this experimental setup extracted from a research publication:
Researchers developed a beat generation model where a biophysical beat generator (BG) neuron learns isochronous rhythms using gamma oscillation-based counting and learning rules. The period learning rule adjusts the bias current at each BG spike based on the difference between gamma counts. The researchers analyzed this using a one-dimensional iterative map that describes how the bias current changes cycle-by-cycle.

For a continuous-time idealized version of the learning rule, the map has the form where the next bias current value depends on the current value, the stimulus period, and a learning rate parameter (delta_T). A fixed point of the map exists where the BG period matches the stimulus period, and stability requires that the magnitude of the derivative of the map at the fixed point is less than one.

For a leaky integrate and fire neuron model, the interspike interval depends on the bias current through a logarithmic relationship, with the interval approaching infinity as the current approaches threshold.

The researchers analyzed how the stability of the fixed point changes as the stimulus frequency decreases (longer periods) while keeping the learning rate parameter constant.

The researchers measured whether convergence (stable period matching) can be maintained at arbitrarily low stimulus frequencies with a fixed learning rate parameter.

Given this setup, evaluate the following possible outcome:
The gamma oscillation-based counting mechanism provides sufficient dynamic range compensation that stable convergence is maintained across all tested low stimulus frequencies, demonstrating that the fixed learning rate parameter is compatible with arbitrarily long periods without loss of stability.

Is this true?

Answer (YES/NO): NO